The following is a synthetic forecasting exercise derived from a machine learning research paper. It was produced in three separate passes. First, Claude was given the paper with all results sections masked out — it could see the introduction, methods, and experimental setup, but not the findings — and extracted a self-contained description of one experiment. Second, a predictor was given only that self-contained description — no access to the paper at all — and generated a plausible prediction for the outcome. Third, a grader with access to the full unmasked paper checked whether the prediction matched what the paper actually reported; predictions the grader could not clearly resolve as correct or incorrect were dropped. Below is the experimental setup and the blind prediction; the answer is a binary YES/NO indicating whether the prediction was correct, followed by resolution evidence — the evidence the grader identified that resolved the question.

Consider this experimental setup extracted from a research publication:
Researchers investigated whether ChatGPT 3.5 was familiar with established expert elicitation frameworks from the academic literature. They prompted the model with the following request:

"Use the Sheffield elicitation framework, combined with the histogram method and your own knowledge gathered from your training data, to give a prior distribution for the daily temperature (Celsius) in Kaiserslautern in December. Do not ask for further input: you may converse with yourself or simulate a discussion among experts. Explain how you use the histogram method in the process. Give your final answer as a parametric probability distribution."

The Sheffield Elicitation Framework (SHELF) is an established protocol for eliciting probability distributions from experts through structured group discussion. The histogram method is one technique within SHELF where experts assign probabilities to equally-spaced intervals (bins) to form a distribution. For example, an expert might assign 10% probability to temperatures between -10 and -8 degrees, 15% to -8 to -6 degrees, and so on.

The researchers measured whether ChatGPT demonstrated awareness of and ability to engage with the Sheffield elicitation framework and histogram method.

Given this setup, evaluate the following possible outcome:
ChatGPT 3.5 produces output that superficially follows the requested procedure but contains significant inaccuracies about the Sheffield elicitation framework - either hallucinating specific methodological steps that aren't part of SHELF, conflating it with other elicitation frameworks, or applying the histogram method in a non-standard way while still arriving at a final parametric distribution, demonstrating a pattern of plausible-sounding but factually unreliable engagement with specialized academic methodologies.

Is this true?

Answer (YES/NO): NO